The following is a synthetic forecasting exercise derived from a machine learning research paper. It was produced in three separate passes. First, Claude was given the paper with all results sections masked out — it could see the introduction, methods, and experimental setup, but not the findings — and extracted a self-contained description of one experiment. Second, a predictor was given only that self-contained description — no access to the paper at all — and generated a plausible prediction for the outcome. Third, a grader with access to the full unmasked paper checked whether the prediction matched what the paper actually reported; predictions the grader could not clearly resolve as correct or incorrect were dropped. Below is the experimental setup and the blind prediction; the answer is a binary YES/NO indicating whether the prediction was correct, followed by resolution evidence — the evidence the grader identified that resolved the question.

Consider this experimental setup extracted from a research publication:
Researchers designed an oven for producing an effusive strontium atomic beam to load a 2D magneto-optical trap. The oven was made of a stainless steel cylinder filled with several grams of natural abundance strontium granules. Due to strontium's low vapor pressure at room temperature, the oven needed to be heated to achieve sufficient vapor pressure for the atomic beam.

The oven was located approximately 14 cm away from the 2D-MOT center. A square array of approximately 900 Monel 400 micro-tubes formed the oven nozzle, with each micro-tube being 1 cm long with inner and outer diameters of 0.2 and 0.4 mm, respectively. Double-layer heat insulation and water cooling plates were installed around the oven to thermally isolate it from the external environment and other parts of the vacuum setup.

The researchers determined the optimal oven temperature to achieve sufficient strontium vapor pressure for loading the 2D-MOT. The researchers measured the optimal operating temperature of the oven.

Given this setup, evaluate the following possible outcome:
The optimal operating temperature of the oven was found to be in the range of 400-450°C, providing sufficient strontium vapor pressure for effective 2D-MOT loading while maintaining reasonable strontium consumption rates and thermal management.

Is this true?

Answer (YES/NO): NO